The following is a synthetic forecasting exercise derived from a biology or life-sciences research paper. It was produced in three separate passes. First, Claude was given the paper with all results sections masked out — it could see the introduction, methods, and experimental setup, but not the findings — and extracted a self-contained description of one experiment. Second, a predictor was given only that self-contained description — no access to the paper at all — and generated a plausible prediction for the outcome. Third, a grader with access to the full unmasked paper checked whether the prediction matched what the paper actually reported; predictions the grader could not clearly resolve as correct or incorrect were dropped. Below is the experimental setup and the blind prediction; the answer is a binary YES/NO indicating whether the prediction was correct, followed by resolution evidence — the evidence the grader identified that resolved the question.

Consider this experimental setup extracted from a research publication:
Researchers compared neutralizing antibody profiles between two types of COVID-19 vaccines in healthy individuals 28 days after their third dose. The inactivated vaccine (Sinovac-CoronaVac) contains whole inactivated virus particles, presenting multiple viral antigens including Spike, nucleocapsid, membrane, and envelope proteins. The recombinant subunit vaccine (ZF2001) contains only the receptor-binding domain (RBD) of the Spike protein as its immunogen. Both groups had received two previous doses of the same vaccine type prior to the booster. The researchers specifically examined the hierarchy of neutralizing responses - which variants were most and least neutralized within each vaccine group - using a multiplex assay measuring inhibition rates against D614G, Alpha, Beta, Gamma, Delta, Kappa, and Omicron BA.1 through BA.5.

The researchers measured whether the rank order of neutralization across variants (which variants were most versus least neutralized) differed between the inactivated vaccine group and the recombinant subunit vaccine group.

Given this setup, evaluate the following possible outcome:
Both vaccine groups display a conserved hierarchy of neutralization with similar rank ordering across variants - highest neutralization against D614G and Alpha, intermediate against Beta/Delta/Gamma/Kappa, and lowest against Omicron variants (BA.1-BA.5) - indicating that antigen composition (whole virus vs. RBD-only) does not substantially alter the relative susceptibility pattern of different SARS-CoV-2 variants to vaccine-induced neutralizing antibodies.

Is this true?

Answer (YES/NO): YES